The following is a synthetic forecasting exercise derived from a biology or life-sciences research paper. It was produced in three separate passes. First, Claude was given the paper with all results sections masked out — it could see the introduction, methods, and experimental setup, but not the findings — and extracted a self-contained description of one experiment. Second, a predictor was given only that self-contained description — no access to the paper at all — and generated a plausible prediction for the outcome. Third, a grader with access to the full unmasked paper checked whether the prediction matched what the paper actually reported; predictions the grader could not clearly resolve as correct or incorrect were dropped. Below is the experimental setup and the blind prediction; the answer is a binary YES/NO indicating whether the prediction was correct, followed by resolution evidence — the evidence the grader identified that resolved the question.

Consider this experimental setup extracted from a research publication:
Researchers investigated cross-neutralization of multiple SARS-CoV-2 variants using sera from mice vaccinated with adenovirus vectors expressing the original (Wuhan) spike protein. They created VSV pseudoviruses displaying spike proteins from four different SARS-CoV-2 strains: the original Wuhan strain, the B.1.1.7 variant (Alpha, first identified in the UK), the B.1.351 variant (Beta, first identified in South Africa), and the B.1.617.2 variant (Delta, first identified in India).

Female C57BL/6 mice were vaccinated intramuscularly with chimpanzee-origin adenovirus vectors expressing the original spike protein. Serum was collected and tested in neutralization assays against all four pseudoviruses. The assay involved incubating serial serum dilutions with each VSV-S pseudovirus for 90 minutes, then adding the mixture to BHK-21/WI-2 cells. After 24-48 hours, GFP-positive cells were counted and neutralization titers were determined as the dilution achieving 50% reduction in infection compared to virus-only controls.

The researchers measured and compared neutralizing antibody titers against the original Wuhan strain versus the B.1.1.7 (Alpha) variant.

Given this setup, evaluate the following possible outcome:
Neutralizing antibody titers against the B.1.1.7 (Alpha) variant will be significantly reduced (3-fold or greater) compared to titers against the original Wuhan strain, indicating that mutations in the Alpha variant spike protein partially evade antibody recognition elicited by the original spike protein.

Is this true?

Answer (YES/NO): NO